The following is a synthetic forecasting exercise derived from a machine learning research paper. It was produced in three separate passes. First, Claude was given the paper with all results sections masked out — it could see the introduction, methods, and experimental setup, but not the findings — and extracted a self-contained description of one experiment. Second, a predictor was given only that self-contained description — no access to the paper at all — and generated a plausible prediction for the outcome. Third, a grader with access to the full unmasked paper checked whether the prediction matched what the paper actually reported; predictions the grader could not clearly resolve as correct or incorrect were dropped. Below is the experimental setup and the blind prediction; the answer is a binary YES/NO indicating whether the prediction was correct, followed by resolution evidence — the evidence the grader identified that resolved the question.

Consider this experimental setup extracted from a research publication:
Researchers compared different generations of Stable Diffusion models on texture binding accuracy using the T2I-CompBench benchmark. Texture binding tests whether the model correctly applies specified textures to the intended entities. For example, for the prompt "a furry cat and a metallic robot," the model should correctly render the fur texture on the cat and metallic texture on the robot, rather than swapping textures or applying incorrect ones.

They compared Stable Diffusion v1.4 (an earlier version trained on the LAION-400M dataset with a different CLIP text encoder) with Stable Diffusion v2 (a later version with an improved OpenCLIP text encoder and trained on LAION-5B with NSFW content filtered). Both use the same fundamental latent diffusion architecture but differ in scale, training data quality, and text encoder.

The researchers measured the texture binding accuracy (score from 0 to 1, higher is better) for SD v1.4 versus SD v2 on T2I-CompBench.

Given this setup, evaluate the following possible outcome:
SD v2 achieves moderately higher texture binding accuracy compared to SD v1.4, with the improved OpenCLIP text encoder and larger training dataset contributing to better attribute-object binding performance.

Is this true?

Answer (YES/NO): YES